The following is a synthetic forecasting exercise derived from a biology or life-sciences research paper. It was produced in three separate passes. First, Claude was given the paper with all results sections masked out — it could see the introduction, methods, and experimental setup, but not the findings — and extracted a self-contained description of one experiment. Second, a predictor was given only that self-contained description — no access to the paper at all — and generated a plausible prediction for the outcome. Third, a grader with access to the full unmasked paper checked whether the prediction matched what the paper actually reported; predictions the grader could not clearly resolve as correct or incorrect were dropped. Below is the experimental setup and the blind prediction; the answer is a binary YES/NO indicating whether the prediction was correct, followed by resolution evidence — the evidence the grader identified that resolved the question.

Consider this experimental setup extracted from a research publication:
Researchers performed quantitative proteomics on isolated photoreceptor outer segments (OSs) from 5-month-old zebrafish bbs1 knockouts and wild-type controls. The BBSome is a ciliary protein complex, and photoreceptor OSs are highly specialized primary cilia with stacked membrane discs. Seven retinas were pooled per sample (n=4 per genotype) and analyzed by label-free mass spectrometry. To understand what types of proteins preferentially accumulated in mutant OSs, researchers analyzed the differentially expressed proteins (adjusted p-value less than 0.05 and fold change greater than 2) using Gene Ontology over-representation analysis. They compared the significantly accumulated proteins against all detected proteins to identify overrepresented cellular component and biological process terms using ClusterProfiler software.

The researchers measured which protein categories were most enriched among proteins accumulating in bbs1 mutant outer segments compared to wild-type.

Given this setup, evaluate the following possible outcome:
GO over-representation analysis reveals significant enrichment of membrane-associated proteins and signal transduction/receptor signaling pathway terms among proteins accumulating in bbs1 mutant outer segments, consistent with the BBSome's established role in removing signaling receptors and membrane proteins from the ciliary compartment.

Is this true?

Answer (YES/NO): NO